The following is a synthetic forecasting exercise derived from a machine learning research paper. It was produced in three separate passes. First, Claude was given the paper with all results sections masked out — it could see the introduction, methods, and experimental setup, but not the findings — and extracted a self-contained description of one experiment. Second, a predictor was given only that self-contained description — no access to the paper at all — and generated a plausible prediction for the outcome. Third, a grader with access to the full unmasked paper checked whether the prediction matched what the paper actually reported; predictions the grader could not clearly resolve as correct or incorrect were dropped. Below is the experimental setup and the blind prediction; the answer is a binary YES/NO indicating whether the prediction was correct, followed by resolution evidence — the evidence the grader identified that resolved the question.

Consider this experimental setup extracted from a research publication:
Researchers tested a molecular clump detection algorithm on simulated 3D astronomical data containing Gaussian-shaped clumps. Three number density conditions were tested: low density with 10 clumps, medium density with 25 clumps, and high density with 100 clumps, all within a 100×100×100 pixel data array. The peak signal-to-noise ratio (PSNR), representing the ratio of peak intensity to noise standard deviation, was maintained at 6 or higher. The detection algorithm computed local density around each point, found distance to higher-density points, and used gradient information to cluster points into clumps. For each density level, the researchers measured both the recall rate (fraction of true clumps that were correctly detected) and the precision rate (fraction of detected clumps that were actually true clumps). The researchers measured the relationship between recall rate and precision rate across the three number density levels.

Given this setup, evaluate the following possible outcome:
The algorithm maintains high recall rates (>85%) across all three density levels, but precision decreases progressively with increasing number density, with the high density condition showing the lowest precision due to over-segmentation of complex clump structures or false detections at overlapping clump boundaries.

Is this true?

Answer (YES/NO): NO